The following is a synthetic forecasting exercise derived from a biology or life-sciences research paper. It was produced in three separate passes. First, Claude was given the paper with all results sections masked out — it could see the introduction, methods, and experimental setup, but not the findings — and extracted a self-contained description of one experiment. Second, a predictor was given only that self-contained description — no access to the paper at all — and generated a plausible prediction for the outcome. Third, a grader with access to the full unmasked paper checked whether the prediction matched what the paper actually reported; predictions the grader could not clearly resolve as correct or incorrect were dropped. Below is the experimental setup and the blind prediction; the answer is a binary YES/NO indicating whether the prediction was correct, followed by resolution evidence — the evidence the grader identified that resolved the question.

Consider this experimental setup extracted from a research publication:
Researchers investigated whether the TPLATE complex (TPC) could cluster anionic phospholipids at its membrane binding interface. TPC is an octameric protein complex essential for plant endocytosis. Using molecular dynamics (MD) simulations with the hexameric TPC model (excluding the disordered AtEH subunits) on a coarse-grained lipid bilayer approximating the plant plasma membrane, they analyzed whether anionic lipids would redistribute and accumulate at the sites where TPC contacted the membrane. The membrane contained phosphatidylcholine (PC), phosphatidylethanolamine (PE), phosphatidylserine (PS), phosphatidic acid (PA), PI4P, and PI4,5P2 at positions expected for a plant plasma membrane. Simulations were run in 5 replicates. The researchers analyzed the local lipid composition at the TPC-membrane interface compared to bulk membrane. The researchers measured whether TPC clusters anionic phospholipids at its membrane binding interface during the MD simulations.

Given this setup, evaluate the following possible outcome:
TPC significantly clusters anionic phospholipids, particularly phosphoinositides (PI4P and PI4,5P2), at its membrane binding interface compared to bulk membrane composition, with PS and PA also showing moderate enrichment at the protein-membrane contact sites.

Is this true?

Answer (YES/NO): NO